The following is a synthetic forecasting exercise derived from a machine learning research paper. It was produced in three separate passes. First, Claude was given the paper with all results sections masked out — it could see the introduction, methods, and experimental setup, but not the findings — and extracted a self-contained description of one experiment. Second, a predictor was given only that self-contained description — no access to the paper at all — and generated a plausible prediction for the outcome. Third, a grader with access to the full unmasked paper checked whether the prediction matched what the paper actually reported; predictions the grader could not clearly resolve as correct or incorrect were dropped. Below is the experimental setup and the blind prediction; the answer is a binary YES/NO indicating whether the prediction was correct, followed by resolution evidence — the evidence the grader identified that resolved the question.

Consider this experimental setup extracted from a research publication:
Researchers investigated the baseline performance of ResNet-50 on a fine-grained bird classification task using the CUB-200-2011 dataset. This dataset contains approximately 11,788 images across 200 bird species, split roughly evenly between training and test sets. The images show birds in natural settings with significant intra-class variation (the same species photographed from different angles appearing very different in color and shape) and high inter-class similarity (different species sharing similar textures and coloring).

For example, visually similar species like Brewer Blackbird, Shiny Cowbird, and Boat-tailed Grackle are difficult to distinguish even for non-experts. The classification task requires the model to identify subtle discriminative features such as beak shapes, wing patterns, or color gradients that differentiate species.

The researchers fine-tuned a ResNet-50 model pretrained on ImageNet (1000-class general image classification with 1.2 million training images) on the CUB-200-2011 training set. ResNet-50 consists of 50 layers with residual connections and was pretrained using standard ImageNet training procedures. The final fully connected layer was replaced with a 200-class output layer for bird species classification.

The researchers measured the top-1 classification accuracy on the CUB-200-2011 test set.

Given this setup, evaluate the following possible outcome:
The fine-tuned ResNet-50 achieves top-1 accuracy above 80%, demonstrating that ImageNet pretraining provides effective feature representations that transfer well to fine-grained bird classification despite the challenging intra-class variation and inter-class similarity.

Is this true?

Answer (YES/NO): YES